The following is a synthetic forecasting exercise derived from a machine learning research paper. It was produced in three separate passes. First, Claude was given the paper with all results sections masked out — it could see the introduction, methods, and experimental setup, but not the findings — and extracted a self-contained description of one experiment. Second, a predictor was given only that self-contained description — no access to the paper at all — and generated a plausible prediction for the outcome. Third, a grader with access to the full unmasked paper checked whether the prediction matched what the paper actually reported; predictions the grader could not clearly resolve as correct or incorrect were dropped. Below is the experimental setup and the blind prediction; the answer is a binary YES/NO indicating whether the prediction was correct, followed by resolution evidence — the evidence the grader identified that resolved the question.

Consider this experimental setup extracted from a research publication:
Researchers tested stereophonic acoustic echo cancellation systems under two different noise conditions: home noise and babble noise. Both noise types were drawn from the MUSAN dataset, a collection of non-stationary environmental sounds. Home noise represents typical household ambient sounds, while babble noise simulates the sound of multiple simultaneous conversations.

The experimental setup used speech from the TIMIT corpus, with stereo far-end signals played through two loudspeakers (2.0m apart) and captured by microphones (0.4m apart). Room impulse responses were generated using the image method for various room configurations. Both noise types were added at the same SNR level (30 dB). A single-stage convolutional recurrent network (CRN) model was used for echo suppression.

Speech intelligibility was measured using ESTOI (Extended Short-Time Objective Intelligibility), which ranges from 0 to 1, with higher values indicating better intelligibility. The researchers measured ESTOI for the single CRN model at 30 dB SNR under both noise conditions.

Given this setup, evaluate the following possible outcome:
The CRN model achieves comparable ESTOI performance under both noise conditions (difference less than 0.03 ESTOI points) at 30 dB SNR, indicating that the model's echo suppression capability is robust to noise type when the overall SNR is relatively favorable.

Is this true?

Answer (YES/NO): NO